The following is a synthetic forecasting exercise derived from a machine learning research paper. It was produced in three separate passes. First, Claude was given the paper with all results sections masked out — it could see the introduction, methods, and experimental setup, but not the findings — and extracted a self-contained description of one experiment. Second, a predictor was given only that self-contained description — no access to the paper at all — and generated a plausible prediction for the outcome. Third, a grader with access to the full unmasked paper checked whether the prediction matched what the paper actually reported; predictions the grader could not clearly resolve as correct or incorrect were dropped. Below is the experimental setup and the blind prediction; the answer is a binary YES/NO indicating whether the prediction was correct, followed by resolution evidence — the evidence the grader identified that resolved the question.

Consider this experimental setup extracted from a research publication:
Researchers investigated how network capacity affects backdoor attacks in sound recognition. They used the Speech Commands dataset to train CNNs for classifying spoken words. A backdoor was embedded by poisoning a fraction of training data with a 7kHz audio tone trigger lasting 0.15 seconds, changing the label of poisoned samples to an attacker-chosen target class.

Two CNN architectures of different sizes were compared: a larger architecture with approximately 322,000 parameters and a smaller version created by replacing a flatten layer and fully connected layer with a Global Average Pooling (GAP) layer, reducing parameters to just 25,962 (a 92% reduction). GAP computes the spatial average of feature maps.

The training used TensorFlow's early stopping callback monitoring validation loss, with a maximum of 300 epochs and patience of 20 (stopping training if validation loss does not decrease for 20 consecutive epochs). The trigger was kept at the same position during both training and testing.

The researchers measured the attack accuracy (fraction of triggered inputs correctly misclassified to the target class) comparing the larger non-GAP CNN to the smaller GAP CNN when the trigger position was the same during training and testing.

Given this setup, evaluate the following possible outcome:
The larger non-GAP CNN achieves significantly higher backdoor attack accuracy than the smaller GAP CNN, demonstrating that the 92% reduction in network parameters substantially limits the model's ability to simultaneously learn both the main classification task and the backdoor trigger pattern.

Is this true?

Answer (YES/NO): YES